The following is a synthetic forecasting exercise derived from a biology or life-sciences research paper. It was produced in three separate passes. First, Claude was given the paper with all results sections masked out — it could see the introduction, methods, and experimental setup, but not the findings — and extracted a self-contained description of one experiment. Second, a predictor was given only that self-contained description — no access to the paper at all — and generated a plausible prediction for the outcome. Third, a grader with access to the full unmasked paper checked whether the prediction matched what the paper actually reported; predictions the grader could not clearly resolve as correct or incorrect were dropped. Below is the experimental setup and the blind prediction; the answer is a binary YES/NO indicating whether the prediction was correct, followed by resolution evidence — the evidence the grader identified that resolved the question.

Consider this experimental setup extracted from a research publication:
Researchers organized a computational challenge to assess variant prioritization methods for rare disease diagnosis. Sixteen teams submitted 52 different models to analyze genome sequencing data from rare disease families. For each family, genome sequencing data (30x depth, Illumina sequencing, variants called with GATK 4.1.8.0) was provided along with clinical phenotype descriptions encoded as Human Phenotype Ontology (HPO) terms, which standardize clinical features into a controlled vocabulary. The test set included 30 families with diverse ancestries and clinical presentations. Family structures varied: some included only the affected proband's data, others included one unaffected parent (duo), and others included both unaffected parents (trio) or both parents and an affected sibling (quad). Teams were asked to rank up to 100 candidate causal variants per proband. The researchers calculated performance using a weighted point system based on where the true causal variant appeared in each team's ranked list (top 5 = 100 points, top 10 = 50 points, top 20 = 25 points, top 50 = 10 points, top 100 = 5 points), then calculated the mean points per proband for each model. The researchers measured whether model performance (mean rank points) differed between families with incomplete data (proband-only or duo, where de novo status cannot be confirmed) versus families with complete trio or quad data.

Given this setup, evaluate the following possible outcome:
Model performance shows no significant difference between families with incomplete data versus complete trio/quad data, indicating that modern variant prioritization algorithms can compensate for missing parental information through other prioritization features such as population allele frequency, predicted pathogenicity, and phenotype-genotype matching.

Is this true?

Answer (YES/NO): NO